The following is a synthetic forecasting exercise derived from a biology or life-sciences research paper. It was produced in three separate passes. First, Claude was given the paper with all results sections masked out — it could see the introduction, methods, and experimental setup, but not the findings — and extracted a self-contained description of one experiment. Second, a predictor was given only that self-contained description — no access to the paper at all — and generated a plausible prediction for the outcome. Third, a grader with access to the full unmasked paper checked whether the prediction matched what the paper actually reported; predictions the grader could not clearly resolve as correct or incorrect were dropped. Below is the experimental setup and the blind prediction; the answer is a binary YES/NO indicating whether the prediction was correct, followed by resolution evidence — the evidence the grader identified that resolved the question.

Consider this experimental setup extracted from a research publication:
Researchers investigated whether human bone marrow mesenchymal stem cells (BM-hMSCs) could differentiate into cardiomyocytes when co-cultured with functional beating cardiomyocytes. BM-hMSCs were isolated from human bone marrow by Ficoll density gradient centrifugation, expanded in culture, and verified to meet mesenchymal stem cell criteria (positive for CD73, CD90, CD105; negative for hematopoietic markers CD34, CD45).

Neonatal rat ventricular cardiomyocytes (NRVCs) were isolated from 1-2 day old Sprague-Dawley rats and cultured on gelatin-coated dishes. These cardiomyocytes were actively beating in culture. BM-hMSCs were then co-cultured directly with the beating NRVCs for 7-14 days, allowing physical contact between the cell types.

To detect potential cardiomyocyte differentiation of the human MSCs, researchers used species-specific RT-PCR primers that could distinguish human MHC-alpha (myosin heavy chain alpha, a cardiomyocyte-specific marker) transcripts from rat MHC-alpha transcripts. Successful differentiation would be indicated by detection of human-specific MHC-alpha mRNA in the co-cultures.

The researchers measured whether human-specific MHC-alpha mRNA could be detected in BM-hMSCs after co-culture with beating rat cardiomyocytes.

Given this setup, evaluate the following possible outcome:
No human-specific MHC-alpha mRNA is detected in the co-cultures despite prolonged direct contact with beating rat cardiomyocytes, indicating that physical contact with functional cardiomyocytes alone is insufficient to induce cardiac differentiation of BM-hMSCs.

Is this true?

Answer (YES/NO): YES